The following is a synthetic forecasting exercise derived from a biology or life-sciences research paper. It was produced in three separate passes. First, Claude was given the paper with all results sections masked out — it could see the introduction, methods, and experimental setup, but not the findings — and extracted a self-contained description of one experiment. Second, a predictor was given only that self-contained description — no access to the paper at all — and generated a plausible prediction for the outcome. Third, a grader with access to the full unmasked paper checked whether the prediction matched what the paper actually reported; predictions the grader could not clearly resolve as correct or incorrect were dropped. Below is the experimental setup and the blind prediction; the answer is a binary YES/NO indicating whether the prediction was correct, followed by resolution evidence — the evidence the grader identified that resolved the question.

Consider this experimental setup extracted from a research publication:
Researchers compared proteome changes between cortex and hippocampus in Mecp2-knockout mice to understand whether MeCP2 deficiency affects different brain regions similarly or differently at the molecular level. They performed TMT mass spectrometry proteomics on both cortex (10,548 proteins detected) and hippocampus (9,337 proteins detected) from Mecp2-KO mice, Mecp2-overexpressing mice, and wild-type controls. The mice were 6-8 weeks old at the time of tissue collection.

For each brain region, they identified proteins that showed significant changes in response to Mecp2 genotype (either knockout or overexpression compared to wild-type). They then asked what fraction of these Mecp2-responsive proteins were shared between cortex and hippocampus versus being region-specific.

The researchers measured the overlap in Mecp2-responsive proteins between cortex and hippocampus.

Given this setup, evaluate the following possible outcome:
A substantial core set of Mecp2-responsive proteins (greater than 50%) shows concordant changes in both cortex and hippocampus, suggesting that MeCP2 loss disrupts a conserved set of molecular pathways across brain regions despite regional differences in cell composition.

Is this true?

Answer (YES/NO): NO